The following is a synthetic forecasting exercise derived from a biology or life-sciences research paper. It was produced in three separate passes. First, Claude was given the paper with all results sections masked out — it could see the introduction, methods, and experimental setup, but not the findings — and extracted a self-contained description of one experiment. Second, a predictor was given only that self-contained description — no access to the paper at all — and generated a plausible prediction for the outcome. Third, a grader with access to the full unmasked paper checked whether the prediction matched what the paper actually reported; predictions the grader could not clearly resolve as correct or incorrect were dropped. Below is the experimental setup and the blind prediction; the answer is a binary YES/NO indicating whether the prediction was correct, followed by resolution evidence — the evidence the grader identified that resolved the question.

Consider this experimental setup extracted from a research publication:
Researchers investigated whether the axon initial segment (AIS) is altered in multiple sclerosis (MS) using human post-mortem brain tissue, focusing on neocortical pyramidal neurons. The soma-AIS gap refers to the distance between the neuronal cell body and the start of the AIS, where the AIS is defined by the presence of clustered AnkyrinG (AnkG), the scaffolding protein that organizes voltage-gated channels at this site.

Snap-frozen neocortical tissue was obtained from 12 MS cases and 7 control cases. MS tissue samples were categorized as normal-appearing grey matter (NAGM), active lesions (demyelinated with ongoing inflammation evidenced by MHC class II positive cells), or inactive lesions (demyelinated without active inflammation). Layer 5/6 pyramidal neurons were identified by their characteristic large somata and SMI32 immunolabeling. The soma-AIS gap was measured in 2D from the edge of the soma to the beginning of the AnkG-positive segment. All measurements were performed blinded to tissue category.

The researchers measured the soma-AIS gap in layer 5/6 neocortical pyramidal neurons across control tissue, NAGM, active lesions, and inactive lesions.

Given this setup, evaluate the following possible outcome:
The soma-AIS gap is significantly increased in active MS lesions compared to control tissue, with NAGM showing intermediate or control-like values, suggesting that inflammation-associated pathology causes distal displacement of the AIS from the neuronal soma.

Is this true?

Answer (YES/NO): NO